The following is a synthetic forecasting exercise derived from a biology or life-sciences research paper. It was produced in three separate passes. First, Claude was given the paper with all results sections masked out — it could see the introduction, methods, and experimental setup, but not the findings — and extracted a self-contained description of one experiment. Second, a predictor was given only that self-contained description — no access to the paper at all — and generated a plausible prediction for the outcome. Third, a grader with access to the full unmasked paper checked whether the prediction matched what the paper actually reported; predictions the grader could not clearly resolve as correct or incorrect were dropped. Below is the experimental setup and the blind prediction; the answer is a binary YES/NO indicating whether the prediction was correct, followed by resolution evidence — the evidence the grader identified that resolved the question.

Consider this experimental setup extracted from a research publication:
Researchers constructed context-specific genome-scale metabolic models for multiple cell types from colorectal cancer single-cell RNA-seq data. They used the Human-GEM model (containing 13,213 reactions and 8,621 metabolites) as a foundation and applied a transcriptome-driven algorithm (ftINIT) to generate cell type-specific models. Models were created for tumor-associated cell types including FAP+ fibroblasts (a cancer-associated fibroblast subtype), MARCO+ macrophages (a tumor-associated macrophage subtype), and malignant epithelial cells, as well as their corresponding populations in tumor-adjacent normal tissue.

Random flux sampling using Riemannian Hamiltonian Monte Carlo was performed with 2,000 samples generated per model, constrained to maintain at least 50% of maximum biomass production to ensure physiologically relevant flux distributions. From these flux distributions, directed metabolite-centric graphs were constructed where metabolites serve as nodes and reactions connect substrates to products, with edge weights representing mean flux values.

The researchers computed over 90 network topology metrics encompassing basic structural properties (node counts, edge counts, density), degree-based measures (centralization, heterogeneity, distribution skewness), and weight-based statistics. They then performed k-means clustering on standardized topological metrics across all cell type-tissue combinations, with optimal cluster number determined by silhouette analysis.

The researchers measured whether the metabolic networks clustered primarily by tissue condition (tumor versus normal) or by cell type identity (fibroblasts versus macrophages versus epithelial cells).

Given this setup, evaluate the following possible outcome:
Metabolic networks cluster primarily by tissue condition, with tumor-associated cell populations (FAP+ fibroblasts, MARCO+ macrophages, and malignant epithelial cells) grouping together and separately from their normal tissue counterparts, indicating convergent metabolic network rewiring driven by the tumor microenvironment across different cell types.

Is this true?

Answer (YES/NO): NO